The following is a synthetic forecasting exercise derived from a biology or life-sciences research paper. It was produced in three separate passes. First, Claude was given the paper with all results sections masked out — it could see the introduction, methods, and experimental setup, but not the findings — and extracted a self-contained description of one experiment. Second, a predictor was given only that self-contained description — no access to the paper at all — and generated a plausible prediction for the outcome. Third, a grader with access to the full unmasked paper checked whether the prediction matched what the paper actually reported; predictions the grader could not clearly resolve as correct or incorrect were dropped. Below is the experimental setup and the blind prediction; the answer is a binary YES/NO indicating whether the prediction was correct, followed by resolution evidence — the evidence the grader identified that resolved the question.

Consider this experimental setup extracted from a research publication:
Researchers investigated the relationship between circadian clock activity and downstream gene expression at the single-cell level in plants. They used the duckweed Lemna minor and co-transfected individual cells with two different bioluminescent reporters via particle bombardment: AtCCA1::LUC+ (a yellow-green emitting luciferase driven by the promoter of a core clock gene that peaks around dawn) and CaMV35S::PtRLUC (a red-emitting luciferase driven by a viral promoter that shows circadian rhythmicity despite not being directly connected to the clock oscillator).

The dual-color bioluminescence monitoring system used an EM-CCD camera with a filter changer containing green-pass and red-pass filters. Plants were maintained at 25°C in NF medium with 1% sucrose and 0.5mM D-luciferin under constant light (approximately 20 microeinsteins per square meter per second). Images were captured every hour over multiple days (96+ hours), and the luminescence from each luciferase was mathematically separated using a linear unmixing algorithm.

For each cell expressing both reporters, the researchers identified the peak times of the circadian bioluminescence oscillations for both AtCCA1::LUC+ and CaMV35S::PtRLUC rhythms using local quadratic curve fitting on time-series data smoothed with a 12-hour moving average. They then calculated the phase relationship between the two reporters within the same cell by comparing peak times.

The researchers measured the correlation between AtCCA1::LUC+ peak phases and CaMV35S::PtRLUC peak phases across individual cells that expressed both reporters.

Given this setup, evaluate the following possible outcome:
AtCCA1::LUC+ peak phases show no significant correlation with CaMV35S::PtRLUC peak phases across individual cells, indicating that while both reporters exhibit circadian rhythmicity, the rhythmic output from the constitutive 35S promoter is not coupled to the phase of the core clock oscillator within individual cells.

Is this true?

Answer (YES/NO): YES